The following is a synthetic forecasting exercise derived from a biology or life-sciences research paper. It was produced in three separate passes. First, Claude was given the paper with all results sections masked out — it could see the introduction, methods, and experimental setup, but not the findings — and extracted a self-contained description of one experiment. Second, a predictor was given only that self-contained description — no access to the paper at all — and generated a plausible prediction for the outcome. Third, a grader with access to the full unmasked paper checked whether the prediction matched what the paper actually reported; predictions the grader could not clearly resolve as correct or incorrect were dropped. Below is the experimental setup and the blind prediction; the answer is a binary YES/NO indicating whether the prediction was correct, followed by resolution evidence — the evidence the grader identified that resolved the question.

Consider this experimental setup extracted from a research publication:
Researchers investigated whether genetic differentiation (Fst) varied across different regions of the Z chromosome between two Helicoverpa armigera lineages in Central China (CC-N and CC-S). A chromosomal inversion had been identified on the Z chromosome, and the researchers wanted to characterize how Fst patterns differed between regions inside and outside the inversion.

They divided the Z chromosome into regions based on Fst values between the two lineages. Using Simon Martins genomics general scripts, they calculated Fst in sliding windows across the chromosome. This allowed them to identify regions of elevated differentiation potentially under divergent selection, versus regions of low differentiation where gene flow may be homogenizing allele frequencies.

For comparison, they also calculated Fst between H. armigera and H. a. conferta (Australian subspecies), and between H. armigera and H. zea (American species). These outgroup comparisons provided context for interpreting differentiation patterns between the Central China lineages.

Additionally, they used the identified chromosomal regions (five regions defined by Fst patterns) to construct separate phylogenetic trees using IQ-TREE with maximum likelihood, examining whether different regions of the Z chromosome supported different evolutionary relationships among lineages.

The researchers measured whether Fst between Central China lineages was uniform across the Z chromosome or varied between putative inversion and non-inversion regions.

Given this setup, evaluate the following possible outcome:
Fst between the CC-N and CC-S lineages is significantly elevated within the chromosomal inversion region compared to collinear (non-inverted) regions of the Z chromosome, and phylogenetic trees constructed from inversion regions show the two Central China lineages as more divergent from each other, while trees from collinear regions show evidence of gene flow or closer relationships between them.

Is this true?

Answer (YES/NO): YES